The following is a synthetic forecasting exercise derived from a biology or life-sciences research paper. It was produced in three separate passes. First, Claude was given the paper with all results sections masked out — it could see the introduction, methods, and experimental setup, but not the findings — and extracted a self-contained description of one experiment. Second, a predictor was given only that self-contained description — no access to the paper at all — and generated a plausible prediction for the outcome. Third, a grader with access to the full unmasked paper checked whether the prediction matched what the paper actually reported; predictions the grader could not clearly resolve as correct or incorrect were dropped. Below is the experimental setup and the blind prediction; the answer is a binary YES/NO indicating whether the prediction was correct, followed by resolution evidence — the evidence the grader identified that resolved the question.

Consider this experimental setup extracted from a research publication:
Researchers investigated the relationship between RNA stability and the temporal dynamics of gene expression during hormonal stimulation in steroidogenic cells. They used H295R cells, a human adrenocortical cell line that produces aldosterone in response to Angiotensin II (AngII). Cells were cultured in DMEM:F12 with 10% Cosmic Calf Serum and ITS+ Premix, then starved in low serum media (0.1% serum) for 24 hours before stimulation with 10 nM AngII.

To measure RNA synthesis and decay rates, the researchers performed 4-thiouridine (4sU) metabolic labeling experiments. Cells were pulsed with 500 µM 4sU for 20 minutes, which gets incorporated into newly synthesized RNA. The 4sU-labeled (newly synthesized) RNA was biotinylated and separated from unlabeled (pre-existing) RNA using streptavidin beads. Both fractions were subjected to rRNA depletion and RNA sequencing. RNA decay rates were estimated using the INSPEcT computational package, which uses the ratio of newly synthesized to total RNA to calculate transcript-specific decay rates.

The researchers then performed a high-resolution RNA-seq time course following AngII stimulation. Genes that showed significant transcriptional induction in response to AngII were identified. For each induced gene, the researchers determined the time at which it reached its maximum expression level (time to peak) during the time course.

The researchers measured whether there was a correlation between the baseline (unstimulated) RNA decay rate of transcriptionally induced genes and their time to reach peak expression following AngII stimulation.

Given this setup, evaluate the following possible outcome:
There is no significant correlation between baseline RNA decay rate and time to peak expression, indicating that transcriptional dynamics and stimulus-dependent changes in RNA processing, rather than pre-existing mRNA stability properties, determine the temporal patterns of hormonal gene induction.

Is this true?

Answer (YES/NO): NO